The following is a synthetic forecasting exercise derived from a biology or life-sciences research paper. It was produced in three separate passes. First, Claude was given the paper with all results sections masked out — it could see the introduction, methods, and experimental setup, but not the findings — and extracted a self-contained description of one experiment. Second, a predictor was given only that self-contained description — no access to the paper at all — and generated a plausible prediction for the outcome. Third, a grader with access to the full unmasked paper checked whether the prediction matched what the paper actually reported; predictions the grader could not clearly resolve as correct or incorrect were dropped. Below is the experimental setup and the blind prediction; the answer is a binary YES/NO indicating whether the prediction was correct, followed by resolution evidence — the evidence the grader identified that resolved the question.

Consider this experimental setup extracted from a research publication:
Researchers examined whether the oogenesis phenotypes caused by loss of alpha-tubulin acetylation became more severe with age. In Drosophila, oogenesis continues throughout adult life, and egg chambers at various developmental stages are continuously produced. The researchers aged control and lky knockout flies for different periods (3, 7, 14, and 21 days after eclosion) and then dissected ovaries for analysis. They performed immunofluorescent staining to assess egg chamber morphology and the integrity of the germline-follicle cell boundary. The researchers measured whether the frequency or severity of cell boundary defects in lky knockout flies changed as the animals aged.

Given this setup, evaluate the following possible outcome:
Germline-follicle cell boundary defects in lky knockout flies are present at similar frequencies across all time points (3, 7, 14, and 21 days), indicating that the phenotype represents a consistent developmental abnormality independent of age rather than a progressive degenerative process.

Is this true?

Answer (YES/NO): NO